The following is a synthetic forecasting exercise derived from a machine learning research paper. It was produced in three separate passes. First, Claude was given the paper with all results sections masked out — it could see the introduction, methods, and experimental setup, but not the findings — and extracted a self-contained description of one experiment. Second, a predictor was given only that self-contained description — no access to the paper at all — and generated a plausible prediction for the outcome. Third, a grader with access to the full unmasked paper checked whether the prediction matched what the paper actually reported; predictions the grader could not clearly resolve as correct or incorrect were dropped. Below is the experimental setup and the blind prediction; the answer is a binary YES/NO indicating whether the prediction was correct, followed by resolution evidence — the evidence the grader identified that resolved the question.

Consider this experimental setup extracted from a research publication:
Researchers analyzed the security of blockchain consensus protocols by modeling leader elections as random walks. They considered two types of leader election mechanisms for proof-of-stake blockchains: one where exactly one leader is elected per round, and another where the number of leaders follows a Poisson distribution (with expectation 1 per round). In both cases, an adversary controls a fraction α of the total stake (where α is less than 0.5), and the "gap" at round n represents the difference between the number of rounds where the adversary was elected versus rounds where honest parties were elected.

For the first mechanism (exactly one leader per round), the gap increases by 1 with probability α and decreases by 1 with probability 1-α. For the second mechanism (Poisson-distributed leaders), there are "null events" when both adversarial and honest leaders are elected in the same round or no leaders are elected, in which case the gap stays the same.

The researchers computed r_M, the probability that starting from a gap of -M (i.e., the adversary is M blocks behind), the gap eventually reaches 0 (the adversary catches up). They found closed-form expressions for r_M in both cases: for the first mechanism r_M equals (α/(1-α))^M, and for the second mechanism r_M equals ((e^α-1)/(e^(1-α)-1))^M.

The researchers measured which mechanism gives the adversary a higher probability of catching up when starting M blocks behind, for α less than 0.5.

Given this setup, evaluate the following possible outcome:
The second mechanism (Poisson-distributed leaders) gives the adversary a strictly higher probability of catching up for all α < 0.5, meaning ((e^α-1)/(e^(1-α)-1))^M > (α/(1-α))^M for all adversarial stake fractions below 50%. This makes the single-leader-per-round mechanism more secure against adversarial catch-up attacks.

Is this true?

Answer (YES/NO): NO